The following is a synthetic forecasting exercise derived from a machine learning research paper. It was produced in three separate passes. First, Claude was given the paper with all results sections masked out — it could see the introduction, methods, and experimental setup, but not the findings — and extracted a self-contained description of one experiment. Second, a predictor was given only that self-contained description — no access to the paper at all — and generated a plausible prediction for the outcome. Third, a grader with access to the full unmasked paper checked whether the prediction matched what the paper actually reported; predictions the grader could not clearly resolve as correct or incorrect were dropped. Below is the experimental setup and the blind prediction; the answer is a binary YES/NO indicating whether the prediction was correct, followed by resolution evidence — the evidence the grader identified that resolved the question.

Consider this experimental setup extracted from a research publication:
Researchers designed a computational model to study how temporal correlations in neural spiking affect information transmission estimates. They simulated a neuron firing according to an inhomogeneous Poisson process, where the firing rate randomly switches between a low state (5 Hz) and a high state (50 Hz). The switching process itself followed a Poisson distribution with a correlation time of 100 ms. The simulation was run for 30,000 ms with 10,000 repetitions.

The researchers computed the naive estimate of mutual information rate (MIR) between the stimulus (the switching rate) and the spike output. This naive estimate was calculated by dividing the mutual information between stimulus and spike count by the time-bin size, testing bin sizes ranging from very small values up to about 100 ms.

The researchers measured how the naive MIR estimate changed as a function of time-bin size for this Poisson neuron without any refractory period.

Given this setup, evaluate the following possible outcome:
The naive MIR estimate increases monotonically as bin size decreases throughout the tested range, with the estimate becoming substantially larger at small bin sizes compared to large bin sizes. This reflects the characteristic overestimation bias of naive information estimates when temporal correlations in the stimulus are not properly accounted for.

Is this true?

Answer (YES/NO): YES